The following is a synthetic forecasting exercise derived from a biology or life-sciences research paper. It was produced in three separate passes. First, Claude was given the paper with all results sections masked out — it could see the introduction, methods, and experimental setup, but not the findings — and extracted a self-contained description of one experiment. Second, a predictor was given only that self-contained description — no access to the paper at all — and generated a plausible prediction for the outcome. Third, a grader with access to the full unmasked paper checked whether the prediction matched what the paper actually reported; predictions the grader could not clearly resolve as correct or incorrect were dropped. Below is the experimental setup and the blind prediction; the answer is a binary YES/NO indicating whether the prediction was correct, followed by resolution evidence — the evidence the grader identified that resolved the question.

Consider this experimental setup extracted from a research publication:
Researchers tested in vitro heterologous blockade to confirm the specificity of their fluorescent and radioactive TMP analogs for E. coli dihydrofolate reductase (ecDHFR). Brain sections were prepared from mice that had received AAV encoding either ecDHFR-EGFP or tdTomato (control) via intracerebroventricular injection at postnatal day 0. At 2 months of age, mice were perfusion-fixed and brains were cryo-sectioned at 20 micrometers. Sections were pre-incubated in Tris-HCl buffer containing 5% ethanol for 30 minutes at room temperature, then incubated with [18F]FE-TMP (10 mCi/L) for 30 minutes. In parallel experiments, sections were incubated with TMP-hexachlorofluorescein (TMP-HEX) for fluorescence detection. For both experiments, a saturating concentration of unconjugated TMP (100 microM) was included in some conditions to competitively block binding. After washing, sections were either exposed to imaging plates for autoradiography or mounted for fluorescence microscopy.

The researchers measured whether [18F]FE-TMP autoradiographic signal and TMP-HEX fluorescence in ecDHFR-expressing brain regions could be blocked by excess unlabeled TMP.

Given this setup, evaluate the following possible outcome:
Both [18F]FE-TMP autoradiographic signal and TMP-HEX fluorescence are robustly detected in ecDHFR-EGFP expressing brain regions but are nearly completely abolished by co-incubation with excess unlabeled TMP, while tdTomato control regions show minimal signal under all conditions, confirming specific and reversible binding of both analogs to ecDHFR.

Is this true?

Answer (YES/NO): YES